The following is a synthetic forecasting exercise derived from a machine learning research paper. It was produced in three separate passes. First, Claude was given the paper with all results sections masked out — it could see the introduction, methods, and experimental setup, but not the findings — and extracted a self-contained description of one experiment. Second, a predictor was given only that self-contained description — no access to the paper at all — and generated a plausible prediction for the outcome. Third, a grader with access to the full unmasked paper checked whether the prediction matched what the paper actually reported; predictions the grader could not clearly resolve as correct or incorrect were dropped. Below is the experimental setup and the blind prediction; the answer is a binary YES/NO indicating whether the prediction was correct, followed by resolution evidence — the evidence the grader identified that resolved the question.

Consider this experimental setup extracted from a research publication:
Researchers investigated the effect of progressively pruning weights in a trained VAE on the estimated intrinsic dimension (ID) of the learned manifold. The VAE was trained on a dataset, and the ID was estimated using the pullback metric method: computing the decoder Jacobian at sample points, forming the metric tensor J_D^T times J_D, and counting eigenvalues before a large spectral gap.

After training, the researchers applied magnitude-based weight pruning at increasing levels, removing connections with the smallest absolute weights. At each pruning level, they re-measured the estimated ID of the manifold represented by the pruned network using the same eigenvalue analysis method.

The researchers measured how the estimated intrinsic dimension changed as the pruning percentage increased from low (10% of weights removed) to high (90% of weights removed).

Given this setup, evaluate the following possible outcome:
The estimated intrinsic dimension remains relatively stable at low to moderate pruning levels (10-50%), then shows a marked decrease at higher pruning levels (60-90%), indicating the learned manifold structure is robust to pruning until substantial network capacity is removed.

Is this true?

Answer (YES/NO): NO